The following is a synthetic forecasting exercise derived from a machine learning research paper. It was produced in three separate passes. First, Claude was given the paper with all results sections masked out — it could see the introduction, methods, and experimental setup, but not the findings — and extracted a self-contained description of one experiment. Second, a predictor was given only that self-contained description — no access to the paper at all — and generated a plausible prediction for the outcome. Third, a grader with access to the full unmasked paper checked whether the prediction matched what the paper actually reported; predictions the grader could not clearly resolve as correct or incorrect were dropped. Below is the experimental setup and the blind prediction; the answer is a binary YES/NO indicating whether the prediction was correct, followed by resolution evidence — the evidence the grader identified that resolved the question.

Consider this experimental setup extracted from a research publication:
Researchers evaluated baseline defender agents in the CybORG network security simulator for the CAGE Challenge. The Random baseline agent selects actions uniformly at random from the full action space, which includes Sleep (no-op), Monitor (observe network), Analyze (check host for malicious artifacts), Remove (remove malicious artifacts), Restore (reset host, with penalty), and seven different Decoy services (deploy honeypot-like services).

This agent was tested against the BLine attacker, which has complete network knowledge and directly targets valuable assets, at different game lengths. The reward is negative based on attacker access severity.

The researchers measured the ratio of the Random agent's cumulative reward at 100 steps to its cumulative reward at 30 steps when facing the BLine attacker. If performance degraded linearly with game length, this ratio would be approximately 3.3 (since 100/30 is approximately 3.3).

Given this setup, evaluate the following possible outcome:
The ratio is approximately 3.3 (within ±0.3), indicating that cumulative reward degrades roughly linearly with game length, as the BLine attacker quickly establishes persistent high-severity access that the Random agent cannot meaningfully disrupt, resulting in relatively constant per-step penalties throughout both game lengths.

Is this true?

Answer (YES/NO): NO